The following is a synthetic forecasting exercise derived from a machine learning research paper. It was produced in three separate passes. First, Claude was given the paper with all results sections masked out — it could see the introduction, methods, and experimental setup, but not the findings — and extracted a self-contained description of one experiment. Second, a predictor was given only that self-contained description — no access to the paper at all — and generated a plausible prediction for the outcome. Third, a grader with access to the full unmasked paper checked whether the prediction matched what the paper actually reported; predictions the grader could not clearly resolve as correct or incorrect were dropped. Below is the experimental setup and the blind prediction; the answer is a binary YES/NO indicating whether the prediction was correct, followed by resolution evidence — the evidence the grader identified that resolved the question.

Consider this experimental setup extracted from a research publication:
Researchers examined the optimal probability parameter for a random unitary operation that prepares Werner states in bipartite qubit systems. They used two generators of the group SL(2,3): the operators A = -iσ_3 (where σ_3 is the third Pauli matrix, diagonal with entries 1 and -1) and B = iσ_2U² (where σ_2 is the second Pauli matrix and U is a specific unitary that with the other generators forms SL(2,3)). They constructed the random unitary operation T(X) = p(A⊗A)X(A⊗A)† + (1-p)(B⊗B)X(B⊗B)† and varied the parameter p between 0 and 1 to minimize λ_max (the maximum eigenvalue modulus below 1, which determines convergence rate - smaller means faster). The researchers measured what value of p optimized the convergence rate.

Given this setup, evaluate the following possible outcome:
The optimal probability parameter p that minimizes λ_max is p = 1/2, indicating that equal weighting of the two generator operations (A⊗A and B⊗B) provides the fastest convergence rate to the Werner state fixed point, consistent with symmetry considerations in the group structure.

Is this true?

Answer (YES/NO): NO